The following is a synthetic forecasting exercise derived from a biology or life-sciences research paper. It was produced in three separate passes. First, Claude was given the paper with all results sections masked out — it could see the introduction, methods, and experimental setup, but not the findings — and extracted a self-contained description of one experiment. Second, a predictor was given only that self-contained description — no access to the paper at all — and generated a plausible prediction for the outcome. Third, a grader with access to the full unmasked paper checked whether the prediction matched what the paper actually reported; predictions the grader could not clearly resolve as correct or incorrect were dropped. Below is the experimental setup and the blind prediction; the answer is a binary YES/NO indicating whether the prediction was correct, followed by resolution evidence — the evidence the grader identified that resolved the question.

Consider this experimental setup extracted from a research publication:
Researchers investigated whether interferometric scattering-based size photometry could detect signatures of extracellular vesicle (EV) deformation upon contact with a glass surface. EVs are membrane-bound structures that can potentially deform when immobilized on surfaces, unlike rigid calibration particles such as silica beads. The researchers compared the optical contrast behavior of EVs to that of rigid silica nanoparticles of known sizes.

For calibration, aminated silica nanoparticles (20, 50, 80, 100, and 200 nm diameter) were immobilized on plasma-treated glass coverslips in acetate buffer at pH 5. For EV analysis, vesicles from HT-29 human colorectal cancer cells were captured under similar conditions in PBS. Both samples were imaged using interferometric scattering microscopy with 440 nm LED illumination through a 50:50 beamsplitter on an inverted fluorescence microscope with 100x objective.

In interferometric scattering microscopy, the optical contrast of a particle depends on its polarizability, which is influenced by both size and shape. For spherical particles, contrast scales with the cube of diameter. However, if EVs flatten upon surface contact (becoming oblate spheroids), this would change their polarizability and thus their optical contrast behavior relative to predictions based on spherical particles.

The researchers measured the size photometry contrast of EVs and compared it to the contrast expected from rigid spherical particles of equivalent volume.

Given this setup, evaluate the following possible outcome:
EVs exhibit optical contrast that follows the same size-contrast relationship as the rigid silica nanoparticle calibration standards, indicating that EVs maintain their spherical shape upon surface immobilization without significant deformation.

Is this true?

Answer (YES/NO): NO